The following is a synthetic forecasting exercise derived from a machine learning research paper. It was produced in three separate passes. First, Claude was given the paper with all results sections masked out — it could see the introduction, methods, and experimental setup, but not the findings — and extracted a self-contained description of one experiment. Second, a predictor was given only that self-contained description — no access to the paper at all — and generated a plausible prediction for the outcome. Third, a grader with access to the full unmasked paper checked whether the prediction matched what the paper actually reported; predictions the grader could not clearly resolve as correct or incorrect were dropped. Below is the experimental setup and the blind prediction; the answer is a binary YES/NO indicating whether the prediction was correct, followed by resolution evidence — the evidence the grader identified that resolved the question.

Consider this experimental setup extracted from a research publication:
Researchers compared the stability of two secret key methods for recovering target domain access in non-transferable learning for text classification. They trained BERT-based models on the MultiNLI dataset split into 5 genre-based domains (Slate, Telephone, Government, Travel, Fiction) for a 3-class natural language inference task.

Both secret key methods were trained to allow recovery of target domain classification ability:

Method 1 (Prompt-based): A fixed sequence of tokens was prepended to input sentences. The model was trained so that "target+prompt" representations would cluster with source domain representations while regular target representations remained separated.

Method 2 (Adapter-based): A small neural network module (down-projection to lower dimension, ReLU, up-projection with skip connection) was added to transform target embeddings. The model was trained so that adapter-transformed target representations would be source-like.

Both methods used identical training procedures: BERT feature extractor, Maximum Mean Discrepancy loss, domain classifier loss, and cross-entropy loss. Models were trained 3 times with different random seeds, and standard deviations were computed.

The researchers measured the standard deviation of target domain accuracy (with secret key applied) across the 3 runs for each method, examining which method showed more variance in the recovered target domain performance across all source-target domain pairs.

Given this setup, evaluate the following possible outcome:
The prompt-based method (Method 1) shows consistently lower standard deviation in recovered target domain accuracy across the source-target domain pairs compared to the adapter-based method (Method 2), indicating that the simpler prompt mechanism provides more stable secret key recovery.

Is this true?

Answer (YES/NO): NO